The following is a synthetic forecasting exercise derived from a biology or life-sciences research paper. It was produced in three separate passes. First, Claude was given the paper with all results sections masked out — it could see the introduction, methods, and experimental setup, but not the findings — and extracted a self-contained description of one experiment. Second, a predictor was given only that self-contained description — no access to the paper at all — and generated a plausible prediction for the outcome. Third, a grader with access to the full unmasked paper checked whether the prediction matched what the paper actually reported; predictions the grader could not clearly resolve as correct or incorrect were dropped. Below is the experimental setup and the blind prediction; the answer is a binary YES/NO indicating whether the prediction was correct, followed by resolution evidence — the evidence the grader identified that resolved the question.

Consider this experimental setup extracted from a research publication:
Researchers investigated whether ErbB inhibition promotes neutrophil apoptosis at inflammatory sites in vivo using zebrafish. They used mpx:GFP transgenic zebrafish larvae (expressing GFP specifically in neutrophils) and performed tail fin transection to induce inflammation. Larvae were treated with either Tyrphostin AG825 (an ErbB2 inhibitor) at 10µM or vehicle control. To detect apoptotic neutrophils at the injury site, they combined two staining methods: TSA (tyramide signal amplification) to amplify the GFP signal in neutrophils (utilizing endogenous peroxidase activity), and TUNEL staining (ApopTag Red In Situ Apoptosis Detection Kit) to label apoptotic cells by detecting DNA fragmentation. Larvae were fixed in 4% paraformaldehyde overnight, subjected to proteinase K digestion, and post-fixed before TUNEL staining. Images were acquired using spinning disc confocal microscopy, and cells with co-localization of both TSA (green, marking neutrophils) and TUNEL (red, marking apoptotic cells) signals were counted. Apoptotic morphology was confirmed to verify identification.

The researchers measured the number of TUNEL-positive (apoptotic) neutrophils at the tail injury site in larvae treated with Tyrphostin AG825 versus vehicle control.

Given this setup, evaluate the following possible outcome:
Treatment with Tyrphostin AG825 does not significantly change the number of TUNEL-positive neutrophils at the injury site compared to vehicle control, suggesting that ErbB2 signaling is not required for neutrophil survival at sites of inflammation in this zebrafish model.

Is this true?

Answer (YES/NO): NO